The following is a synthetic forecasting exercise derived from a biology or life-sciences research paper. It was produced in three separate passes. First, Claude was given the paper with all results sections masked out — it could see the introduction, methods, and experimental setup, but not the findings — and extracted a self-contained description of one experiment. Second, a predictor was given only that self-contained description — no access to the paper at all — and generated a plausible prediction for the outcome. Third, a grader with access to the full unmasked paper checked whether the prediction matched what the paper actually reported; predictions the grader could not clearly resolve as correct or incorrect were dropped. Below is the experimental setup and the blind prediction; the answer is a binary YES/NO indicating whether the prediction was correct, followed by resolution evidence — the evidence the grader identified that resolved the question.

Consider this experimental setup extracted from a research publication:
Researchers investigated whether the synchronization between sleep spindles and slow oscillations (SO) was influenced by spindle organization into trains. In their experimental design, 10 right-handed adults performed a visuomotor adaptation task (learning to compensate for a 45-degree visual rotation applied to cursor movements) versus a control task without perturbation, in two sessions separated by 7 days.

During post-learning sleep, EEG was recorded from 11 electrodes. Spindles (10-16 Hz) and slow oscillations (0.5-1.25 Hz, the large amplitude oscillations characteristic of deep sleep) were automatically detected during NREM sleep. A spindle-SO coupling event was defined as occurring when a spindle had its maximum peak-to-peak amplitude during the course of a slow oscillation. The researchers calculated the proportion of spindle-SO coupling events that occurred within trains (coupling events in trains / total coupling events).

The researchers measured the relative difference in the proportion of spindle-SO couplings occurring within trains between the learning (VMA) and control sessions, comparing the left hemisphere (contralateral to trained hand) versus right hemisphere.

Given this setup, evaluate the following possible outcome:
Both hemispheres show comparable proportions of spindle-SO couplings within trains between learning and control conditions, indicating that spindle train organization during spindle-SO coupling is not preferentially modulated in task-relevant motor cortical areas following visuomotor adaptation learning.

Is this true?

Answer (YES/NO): NO